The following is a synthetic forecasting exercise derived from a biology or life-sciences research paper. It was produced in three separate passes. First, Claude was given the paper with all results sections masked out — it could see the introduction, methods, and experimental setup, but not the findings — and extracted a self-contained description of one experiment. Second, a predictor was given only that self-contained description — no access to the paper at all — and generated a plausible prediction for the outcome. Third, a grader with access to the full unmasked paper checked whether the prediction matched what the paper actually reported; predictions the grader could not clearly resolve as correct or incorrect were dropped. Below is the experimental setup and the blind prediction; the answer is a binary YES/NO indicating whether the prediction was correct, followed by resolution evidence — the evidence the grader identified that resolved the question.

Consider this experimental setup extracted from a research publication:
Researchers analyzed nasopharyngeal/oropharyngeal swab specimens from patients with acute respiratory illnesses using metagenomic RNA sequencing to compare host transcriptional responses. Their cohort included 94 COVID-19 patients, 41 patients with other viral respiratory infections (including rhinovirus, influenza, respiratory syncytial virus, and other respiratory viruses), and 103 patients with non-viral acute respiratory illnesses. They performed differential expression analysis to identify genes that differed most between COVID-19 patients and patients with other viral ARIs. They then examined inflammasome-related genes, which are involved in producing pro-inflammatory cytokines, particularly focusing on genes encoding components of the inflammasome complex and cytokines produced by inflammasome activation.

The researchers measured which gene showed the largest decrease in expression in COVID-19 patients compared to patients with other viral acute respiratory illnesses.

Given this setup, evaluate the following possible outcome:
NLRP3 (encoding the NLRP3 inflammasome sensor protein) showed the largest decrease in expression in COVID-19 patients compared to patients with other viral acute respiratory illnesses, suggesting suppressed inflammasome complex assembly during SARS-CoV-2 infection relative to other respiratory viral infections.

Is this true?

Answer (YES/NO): NO